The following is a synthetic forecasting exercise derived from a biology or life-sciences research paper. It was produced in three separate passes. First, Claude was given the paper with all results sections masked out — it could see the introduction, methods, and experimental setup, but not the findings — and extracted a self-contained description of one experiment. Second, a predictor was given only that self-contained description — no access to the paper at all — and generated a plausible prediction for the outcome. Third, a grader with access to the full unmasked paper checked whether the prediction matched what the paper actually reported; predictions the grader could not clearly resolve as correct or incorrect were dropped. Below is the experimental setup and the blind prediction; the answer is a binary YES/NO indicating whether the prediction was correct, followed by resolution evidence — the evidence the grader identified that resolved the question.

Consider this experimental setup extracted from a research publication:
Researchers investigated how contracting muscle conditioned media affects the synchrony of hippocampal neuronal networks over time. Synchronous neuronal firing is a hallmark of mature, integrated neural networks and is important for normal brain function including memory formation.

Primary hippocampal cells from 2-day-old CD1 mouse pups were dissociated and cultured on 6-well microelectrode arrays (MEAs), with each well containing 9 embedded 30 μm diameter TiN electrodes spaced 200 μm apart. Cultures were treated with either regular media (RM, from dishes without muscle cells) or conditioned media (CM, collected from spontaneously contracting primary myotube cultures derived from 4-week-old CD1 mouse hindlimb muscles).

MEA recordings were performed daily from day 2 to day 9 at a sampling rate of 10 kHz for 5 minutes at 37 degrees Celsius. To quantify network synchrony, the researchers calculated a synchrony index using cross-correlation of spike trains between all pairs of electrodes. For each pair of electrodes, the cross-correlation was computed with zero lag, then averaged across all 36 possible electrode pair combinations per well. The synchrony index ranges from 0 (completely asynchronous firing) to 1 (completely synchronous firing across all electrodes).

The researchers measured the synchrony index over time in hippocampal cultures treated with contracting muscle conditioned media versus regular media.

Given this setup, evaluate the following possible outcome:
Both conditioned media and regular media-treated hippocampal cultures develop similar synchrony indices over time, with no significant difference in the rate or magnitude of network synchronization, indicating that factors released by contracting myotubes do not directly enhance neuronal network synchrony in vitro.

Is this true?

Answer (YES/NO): NO